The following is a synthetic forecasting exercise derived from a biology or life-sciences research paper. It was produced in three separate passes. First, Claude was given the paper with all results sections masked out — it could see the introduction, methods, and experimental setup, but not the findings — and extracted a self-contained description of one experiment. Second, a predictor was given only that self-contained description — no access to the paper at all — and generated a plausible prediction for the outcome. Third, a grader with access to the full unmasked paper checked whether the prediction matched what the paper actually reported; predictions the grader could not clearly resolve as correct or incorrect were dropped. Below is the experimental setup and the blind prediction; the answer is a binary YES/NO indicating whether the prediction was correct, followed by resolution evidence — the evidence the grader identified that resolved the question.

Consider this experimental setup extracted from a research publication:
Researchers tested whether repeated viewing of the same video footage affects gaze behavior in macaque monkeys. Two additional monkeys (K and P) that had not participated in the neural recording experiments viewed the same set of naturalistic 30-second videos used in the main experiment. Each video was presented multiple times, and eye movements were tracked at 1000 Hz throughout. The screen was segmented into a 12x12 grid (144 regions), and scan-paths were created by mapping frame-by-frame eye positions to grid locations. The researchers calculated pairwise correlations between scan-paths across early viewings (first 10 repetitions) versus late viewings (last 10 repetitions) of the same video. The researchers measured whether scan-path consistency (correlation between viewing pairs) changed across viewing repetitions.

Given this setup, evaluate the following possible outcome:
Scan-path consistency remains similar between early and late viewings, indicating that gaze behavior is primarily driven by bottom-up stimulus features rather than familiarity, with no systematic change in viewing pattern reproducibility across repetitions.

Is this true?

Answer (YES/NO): NO